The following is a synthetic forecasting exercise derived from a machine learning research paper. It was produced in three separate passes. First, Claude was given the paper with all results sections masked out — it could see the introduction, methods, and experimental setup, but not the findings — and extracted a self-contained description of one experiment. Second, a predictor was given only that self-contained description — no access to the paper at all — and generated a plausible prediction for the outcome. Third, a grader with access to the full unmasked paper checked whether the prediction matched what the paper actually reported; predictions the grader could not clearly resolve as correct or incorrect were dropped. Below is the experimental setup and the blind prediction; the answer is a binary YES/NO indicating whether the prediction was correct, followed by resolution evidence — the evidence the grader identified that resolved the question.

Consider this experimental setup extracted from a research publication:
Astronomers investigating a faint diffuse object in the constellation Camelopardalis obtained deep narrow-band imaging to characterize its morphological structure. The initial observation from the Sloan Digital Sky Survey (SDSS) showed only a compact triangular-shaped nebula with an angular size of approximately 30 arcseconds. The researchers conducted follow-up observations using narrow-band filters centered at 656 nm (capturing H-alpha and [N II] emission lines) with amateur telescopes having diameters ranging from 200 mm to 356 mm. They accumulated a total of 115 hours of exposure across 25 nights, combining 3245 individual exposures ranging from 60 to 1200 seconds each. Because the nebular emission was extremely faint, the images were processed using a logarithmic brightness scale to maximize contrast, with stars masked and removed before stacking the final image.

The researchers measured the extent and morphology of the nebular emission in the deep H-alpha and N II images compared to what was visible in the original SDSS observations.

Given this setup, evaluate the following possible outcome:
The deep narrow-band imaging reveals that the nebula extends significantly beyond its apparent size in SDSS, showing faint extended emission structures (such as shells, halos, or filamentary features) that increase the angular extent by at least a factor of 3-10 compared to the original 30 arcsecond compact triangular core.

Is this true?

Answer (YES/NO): NO